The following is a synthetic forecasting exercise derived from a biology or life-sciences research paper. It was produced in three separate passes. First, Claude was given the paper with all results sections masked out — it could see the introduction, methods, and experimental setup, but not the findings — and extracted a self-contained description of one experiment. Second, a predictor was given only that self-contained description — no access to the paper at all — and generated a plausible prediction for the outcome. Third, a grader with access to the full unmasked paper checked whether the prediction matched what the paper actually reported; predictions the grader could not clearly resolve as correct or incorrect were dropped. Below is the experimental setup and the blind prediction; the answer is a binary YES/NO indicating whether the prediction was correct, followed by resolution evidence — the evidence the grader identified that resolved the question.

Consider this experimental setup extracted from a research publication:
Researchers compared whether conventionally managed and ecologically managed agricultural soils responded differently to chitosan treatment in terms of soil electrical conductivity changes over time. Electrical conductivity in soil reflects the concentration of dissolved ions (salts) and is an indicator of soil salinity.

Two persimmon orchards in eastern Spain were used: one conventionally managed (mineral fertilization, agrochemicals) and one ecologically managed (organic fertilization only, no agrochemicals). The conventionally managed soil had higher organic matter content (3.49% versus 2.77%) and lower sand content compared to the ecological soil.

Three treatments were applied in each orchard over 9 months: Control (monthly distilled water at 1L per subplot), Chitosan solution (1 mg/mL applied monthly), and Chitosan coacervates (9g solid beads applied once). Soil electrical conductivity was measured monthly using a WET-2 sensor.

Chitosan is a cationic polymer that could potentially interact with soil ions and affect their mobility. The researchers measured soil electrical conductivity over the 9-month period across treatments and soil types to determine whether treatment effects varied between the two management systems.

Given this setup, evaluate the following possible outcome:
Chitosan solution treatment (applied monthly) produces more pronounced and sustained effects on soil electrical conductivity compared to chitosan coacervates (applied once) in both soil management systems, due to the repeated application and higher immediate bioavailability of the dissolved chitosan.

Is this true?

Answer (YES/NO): NO